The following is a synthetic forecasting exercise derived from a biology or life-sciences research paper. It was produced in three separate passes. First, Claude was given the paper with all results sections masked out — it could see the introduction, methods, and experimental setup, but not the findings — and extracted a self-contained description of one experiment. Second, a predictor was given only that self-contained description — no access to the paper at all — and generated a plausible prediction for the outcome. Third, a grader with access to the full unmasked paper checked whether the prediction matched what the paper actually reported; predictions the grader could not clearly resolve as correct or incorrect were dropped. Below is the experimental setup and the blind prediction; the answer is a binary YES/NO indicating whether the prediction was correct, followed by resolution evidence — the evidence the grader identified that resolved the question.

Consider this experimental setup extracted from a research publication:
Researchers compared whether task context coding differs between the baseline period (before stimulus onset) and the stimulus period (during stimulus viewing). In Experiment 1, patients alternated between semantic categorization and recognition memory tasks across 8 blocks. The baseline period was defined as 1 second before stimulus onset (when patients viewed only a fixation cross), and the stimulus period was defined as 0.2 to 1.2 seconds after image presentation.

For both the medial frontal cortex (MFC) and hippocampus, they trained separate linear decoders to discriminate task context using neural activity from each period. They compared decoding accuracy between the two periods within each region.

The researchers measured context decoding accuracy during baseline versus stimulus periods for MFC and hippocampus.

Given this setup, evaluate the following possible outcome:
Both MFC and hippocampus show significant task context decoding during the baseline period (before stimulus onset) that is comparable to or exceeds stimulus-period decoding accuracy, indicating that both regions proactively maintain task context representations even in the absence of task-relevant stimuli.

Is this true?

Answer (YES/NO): NO